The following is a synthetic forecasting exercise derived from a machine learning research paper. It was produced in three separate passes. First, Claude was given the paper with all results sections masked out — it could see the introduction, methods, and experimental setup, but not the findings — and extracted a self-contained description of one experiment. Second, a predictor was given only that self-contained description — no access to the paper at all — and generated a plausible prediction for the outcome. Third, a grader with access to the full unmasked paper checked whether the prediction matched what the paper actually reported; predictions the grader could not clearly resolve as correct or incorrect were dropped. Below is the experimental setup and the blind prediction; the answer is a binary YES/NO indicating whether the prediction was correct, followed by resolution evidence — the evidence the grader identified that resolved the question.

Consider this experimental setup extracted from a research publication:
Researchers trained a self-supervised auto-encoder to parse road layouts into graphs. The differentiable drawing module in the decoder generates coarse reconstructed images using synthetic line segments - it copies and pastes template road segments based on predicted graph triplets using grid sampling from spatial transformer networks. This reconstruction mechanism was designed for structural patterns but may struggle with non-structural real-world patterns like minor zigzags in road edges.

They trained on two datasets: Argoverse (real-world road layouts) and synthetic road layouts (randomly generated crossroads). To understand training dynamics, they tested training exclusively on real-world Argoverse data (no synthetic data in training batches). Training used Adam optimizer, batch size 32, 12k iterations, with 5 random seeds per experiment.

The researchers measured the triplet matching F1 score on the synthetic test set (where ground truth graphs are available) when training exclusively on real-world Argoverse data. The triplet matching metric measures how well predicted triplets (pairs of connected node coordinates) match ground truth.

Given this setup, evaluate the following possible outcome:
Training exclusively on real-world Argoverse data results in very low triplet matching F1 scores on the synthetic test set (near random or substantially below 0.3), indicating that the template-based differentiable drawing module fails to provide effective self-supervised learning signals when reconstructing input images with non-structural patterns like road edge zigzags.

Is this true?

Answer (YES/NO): NO